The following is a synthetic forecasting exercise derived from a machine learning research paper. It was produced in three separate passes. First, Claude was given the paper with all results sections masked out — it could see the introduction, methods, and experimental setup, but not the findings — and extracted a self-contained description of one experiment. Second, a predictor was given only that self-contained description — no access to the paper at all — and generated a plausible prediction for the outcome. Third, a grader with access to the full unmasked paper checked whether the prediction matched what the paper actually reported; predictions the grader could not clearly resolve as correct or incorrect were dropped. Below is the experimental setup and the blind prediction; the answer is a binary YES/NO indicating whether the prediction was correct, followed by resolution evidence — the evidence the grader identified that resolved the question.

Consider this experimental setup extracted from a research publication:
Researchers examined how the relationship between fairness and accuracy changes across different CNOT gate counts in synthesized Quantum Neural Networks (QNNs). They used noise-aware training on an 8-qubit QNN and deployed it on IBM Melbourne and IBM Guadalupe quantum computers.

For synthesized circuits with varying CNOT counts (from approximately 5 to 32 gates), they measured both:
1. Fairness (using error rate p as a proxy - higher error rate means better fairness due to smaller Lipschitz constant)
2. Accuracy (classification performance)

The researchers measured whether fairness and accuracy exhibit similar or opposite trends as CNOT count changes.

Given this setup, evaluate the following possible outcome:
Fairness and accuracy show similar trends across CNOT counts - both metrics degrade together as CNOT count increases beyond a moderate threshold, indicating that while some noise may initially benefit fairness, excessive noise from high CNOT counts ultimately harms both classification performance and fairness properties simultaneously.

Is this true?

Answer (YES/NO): NO